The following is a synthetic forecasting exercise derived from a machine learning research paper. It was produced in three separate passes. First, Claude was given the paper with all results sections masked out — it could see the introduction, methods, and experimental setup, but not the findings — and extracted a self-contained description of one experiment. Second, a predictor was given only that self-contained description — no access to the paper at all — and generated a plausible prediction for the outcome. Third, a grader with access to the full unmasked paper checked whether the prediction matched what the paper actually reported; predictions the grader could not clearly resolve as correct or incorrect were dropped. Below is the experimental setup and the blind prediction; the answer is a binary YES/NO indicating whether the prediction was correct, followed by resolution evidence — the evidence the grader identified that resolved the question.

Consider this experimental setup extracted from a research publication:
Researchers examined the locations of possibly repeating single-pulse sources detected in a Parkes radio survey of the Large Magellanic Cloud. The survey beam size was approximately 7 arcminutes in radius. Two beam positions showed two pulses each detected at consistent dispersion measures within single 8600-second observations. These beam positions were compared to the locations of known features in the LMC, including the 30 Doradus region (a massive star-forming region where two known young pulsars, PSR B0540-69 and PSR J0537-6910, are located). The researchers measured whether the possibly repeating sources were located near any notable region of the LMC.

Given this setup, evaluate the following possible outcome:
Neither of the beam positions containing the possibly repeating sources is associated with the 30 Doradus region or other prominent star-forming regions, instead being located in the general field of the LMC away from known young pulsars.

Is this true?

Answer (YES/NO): NO